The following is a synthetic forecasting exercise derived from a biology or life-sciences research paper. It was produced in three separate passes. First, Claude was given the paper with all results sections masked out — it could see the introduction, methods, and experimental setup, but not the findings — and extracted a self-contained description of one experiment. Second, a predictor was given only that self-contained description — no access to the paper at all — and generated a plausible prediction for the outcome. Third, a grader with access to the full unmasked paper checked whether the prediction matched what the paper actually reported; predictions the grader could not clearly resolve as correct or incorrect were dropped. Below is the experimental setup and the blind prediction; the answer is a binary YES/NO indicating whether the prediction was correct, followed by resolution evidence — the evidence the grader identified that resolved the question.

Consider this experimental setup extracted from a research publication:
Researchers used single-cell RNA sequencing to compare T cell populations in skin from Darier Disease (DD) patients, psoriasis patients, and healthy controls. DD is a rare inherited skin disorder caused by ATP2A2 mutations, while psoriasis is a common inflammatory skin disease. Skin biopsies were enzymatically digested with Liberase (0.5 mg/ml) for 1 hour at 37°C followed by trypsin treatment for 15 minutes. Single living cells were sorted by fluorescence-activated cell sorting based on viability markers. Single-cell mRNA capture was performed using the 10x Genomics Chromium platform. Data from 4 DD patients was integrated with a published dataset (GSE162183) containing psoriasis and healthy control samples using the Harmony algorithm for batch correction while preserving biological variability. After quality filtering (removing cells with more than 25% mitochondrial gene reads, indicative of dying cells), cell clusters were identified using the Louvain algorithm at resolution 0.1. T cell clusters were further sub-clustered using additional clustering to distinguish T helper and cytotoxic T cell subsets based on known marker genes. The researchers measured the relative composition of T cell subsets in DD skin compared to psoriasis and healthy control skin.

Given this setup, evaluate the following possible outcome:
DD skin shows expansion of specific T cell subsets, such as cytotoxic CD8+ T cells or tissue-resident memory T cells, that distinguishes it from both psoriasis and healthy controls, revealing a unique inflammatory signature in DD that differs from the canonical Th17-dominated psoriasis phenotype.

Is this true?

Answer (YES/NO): NO